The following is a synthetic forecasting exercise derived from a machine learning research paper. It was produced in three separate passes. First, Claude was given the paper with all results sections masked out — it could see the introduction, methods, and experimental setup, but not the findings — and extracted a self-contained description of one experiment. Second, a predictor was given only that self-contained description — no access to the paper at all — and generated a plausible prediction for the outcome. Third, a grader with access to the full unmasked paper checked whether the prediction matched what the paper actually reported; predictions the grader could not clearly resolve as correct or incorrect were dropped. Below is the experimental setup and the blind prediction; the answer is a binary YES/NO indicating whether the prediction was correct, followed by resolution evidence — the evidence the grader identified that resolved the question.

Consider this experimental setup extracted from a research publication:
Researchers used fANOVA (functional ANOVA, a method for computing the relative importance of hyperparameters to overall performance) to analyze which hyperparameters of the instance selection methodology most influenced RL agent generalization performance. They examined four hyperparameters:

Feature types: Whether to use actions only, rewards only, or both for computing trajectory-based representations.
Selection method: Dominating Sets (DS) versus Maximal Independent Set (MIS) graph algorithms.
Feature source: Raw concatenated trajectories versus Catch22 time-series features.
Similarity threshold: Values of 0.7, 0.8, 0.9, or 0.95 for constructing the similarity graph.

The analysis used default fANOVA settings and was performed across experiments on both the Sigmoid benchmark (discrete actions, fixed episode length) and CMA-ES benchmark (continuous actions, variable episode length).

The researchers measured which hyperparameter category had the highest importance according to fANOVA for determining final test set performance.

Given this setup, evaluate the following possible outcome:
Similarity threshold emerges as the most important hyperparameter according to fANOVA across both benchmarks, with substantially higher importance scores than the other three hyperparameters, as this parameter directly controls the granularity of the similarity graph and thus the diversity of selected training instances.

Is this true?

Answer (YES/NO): NO